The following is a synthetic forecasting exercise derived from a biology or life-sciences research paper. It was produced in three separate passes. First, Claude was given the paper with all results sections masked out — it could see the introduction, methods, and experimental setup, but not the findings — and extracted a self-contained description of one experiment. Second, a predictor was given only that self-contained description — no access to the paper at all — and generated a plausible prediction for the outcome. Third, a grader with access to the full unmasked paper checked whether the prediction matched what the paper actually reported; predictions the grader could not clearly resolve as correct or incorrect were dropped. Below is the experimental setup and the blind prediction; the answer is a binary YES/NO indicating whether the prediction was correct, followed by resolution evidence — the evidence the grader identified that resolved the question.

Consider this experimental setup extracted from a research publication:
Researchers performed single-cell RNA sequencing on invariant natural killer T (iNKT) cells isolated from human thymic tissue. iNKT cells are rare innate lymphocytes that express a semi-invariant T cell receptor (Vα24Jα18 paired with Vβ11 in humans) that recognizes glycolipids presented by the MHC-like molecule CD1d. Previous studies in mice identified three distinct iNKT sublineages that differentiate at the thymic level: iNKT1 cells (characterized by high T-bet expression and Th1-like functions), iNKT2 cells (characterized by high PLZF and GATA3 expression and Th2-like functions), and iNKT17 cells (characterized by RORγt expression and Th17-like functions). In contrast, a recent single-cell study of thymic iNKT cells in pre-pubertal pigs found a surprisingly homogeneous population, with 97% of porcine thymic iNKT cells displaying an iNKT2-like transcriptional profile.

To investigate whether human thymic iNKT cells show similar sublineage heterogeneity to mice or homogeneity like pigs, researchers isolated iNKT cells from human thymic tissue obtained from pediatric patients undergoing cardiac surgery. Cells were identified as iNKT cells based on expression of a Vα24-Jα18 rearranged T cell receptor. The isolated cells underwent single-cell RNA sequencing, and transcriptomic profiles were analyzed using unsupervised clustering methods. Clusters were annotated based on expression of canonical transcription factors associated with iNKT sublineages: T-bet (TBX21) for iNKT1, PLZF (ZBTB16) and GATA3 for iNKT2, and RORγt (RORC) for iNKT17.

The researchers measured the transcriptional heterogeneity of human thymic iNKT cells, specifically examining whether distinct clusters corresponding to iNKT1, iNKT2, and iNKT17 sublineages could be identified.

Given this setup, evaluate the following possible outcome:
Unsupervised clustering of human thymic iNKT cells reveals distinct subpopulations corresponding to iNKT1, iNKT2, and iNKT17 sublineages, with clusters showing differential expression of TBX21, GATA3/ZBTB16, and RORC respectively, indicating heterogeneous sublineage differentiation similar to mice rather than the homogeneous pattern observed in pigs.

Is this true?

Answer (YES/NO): NO